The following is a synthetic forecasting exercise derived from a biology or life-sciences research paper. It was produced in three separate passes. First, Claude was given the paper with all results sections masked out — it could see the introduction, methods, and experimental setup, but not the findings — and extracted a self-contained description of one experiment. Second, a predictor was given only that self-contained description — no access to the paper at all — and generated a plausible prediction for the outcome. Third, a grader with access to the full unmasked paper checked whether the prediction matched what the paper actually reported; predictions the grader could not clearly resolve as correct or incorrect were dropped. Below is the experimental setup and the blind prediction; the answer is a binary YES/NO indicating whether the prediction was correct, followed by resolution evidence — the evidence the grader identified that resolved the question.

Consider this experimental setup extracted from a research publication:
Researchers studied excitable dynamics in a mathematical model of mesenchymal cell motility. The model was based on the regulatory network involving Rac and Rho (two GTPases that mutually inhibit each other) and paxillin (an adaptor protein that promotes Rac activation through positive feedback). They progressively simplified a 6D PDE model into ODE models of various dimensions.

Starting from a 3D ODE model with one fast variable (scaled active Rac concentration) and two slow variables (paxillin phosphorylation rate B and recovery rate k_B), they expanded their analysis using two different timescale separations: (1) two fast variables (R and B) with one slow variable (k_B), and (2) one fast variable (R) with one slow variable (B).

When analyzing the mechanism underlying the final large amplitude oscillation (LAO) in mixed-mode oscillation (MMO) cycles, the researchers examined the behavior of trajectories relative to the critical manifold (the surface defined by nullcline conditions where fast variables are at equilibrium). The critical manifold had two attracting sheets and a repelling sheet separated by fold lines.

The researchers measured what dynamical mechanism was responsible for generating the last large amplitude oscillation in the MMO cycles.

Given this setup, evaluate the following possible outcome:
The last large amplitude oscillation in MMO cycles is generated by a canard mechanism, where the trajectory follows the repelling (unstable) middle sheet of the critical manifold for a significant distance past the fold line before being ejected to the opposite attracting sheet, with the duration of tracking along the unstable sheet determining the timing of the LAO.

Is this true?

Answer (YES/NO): NO